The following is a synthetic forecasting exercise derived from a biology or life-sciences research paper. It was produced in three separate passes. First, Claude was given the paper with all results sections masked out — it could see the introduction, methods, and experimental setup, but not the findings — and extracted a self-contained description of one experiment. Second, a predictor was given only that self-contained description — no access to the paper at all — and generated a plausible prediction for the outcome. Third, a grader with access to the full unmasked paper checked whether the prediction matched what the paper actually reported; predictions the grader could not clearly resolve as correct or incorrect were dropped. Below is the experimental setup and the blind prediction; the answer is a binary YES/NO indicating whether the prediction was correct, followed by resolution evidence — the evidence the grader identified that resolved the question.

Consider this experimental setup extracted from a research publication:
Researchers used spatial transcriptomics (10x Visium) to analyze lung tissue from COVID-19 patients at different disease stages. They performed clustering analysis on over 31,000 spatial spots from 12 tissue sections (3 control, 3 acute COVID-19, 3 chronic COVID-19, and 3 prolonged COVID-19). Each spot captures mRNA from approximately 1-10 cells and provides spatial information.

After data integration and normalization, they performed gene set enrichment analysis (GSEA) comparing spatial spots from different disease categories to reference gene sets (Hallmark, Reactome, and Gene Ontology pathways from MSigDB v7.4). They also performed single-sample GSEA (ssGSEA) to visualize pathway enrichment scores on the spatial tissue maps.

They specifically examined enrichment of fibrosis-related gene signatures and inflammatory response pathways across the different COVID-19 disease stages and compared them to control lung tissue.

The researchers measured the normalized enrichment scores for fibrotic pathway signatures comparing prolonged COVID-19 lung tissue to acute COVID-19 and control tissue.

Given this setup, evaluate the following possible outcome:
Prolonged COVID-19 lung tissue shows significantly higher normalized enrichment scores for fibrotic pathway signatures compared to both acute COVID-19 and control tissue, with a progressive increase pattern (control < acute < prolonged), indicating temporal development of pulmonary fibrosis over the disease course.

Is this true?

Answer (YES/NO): YES